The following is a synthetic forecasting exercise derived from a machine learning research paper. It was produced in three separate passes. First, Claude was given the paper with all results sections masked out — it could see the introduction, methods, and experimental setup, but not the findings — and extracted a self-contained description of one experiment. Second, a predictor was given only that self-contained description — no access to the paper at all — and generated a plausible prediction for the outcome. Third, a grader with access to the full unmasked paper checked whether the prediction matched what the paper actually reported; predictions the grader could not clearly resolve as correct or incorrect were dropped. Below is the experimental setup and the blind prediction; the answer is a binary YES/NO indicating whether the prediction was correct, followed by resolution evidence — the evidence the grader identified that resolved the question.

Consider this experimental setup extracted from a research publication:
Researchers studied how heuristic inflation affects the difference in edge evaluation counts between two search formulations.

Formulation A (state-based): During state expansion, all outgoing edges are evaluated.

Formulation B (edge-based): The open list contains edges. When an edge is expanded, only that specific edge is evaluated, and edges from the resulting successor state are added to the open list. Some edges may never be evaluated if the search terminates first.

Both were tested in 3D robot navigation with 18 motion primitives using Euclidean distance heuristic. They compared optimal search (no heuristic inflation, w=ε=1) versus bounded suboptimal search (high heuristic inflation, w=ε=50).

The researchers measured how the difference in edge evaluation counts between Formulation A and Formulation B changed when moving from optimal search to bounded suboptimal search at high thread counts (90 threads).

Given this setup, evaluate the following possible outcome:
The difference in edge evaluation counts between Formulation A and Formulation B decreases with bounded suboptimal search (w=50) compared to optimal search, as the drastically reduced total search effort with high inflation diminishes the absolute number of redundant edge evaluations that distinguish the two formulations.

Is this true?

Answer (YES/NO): NO